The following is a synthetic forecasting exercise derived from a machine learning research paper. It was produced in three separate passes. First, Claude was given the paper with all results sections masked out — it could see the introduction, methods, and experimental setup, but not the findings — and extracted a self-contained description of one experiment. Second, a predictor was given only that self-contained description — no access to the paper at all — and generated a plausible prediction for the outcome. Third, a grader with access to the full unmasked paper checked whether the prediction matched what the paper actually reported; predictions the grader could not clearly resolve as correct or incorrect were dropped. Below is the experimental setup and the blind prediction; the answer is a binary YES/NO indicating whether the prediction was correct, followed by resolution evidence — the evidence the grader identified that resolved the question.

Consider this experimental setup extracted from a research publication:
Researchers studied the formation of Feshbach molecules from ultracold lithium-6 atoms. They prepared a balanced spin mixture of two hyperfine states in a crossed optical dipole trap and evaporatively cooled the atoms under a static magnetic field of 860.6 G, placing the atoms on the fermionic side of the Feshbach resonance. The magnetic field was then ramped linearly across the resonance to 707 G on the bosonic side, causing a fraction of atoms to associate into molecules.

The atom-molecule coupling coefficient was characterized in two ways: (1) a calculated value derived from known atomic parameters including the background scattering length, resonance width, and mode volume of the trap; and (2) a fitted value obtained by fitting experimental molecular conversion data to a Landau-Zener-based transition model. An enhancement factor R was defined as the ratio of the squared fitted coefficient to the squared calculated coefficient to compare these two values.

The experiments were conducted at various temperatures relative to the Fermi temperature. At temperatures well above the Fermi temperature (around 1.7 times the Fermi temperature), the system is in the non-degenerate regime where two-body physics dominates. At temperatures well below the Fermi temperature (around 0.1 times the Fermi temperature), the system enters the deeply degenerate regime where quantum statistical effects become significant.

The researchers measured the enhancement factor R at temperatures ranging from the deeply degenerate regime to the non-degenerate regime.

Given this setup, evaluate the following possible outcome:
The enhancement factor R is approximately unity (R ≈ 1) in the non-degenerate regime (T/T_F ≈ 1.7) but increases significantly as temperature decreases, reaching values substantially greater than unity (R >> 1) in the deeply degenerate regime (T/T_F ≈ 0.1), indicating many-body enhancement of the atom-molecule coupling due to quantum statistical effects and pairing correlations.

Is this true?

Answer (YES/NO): NO